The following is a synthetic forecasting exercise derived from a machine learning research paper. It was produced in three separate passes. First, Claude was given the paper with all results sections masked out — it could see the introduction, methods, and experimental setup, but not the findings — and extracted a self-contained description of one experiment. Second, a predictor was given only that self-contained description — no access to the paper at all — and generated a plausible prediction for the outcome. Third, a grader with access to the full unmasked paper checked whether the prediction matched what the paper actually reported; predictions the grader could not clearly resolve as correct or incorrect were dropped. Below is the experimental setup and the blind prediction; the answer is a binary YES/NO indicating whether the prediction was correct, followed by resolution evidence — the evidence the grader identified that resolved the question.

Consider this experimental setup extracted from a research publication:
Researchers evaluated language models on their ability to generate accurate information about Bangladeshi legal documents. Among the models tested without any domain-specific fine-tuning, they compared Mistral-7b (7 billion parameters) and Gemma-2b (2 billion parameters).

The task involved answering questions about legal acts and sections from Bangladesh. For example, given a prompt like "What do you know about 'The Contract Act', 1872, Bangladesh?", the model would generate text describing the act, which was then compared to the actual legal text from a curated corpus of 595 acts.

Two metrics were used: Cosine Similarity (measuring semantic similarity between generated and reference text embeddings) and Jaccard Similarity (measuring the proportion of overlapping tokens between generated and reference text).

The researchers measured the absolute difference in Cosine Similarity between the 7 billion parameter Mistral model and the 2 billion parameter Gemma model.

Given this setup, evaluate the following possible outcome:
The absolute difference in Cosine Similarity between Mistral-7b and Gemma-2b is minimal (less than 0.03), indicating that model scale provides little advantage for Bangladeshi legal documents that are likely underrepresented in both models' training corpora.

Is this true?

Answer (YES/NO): YES